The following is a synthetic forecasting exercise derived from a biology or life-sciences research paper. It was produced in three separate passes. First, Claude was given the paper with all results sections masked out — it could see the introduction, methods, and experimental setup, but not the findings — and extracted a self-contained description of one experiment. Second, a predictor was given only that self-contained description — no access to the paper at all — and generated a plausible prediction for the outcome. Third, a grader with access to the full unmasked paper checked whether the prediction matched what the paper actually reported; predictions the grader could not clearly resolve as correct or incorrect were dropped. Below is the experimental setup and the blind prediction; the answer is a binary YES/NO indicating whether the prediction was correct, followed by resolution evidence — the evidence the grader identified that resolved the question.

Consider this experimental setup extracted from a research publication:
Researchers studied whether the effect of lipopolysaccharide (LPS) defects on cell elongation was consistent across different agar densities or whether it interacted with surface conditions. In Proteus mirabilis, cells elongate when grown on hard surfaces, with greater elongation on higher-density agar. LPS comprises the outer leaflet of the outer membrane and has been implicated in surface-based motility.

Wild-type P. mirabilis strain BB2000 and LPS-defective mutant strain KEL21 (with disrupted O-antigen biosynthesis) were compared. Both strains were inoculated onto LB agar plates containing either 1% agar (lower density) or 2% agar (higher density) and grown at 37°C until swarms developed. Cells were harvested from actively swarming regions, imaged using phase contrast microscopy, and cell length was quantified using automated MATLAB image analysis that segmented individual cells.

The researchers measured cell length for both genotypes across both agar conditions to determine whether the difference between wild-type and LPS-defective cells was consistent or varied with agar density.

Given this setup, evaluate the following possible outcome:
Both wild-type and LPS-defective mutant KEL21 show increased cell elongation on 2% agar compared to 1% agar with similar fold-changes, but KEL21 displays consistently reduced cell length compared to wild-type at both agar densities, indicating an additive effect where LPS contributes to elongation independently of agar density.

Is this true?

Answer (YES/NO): NO